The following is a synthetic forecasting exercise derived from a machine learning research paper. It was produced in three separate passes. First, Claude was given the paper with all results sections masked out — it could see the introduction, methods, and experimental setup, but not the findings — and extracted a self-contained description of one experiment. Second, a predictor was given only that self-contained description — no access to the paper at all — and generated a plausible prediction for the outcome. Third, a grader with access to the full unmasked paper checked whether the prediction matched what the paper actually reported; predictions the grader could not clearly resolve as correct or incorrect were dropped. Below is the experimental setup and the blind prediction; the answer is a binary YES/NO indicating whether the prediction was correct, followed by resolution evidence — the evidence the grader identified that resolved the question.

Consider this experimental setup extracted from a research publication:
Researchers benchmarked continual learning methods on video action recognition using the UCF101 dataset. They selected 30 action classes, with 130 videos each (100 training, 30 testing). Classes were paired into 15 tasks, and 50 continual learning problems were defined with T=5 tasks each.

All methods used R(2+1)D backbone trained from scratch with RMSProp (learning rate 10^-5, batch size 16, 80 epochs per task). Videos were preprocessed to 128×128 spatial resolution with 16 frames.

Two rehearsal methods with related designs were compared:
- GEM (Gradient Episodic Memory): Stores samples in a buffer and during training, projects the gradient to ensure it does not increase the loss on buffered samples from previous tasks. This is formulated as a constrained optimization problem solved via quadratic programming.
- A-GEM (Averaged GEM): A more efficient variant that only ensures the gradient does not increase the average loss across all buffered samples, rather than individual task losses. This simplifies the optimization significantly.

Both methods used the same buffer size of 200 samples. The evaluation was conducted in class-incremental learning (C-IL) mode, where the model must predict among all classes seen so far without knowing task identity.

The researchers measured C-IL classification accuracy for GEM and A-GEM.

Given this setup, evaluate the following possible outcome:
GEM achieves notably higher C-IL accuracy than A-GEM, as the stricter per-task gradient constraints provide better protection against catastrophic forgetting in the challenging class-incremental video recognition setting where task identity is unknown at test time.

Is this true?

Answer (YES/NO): NO